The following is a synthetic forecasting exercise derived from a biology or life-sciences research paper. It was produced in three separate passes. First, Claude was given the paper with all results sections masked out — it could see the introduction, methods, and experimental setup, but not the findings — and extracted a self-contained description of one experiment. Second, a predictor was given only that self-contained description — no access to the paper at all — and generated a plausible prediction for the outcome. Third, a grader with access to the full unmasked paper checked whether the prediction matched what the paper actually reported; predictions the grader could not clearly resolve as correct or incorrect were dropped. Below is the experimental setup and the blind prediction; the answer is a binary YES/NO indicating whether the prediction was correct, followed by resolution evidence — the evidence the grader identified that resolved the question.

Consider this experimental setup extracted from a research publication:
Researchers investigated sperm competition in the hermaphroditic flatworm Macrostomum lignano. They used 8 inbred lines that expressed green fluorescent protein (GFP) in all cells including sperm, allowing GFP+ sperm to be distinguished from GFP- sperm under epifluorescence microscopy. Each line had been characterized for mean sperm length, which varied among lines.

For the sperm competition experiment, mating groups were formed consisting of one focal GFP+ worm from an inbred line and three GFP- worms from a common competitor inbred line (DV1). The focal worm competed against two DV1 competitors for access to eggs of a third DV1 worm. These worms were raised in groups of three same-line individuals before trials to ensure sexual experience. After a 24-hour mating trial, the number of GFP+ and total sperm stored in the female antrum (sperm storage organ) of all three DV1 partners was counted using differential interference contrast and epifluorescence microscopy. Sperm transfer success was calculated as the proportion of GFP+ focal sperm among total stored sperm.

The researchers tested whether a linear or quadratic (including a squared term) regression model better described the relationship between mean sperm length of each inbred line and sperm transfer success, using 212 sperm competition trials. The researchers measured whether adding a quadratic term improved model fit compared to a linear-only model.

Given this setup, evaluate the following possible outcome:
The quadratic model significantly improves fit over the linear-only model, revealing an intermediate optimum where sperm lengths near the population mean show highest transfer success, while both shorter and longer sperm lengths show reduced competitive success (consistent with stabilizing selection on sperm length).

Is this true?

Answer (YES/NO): YES